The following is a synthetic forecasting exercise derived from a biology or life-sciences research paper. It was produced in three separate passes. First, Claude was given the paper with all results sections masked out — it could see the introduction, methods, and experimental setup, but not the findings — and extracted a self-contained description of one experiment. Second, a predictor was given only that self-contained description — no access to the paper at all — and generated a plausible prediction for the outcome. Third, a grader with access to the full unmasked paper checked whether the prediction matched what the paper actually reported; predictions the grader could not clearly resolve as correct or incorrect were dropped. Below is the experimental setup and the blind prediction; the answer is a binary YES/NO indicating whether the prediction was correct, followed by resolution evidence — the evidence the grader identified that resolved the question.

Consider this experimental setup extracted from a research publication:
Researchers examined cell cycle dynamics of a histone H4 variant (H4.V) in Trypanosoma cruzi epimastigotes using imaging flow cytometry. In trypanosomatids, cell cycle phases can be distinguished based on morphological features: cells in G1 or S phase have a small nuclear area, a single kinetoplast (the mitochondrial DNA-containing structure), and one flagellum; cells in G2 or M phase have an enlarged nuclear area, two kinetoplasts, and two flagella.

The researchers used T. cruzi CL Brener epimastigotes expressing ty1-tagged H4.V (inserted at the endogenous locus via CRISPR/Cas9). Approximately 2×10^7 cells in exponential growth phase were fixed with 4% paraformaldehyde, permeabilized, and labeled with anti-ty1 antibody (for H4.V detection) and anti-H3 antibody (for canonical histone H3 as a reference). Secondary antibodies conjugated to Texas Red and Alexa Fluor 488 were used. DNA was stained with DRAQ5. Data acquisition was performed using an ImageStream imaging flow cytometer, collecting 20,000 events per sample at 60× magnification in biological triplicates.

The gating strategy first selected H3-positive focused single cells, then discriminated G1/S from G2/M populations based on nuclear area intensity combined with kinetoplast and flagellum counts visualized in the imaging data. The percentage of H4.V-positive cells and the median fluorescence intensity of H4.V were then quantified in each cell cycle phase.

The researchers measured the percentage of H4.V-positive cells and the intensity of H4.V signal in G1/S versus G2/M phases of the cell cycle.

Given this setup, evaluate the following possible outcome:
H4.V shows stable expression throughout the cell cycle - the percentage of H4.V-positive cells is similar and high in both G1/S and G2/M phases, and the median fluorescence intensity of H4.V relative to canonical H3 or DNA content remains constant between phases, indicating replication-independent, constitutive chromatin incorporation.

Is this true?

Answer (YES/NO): NO